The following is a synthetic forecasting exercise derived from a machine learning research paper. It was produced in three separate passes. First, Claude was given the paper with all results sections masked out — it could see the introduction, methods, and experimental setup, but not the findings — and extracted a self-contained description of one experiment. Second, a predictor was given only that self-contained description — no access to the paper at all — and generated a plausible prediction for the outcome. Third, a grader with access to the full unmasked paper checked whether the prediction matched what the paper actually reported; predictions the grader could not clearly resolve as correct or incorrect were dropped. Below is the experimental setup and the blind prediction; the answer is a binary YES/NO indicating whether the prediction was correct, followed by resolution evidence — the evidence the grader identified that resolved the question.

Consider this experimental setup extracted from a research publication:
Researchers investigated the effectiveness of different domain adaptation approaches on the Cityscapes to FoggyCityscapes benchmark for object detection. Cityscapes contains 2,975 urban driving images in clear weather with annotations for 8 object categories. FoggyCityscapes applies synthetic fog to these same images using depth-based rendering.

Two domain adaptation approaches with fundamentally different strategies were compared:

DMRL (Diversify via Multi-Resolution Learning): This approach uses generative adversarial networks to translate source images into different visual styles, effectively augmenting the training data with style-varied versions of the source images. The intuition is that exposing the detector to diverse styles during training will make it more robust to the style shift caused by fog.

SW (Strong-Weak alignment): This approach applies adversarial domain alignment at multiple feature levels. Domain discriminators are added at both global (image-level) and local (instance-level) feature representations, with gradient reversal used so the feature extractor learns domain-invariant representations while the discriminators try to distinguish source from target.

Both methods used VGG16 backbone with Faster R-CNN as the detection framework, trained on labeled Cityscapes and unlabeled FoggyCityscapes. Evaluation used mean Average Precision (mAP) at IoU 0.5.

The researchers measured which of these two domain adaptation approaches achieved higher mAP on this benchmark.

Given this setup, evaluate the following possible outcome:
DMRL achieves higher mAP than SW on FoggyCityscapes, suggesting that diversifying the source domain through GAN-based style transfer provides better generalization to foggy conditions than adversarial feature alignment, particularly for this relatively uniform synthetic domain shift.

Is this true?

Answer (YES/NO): YES